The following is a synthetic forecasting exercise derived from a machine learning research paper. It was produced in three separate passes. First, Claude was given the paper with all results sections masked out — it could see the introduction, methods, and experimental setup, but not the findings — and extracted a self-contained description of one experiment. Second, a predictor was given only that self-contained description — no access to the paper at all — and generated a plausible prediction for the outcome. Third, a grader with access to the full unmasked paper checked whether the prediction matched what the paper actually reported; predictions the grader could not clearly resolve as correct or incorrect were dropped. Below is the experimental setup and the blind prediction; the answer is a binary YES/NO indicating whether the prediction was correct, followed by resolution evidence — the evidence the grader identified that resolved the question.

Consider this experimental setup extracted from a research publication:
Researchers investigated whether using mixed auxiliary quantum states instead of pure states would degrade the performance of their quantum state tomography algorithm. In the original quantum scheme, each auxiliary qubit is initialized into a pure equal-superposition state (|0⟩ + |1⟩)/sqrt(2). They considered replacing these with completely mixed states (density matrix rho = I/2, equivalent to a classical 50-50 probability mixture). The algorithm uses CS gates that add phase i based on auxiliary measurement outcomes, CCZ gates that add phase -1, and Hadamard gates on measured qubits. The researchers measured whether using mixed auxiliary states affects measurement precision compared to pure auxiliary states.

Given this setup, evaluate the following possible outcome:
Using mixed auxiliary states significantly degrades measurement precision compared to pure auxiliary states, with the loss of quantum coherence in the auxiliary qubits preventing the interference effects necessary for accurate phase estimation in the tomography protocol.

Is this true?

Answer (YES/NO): NO